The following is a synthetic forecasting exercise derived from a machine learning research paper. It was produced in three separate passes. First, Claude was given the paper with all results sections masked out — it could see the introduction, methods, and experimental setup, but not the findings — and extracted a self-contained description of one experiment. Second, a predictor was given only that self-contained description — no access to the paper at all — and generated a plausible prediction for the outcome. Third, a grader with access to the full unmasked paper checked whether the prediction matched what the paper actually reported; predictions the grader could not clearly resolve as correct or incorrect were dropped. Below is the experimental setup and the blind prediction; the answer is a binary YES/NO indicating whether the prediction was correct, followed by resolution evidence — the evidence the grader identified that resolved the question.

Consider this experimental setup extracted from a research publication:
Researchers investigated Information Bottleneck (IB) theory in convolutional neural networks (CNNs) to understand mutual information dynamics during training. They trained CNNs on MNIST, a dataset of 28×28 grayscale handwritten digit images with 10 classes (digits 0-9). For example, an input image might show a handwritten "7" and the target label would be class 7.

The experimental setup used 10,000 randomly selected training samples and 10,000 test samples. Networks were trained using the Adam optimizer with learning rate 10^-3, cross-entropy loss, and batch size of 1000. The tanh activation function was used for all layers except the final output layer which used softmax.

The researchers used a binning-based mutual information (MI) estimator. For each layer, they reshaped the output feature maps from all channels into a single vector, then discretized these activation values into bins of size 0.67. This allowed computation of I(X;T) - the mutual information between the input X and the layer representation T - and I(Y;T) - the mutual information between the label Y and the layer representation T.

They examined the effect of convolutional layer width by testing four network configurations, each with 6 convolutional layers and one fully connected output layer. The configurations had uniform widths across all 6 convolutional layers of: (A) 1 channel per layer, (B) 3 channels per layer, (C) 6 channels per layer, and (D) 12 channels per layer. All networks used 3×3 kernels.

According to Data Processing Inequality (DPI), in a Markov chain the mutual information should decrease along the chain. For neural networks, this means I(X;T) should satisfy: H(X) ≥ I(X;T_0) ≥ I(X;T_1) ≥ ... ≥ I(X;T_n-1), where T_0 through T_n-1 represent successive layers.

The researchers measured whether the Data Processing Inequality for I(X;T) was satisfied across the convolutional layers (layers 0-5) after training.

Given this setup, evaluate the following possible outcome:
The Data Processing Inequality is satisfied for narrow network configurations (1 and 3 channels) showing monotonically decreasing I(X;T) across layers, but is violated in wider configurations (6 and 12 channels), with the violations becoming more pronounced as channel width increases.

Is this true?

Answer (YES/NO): NO